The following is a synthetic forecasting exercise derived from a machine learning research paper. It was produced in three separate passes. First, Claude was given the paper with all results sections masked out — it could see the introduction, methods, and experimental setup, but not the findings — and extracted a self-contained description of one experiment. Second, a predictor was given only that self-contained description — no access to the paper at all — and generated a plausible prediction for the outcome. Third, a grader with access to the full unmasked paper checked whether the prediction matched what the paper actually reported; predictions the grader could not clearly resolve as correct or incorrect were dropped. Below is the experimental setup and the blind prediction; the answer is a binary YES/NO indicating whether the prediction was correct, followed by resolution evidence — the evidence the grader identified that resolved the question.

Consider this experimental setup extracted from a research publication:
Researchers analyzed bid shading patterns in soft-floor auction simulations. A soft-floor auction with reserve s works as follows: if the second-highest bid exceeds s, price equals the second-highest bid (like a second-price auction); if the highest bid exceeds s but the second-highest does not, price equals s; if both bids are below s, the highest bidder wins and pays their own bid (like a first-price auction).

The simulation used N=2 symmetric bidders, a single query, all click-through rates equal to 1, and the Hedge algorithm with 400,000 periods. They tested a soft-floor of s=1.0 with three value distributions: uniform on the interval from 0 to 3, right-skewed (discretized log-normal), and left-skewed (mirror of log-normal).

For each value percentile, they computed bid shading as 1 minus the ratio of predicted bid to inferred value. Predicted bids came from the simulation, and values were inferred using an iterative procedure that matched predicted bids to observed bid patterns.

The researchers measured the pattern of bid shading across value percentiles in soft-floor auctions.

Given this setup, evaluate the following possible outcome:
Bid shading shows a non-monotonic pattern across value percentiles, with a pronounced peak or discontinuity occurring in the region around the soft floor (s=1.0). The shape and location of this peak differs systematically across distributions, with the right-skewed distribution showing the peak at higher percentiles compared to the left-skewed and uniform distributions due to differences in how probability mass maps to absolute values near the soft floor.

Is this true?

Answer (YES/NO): NO